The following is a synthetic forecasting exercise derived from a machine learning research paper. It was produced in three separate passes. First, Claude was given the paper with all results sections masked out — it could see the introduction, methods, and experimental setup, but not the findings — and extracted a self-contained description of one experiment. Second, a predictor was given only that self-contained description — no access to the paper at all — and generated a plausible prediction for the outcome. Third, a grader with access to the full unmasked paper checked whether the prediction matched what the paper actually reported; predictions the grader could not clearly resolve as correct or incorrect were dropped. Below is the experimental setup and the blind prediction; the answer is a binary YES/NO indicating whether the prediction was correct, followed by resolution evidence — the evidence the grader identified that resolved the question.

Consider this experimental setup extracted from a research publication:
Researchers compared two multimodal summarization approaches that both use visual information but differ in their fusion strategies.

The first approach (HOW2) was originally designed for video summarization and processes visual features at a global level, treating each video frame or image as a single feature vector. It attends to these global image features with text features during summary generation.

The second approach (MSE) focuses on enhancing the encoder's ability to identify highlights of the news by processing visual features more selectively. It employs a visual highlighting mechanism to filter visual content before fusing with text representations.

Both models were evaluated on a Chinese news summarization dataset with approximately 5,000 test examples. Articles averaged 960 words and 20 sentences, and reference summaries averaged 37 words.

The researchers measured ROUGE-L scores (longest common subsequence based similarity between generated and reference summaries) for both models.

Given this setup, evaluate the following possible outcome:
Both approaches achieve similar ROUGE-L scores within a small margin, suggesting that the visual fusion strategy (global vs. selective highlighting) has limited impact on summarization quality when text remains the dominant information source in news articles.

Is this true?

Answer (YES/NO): NO